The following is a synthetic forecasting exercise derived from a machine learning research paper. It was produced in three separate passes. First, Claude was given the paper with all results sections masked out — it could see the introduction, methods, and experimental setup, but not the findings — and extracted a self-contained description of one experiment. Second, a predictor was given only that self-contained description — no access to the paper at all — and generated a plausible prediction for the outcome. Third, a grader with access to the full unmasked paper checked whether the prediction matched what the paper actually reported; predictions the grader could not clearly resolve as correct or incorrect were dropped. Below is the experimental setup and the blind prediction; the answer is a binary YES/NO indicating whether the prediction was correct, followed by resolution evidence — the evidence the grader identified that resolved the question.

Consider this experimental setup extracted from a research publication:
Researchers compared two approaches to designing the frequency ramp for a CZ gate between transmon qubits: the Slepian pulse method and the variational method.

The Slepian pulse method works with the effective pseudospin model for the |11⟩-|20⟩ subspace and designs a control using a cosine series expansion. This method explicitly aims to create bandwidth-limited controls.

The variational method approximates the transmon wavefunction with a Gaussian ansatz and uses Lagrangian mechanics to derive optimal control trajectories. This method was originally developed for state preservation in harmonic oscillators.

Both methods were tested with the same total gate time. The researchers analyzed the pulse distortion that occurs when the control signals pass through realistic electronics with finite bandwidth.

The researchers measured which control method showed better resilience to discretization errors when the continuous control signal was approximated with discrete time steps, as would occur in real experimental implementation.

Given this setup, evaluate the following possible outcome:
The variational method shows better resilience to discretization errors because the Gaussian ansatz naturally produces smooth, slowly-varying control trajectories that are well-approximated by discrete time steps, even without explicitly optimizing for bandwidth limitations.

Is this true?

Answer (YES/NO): YES